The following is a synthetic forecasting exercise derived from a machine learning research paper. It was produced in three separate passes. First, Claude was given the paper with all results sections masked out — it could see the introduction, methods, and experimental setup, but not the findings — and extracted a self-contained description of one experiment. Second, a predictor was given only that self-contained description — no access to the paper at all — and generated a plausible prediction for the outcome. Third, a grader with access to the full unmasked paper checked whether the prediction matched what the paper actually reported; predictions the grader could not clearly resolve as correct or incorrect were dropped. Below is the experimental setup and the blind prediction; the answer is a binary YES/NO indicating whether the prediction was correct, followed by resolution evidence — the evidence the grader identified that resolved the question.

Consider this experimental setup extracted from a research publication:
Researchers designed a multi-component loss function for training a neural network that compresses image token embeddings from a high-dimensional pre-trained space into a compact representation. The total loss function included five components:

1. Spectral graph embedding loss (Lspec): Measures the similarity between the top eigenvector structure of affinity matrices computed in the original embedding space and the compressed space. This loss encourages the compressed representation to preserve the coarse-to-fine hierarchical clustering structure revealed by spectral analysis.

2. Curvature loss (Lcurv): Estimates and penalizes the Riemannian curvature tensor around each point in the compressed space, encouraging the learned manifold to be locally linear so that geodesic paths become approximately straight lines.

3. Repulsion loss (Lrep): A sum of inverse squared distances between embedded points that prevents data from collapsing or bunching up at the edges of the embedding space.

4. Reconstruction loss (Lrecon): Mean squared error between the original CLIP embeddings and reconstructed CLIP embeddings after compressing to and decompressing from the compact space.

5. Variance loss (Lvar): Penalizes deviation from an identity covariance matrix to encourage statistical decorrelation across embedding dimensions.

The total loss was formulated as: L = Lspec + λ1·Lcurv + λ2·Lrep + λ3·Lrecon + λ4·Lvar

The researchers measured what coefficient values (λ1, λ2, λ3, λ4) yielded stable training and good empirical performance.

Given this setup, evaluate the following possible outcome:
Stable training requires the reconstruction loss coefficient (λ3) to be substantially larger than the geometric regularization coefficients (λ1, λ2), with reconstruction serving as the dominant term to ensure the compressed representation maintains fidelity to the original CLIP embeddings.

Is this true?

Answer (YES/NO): YES